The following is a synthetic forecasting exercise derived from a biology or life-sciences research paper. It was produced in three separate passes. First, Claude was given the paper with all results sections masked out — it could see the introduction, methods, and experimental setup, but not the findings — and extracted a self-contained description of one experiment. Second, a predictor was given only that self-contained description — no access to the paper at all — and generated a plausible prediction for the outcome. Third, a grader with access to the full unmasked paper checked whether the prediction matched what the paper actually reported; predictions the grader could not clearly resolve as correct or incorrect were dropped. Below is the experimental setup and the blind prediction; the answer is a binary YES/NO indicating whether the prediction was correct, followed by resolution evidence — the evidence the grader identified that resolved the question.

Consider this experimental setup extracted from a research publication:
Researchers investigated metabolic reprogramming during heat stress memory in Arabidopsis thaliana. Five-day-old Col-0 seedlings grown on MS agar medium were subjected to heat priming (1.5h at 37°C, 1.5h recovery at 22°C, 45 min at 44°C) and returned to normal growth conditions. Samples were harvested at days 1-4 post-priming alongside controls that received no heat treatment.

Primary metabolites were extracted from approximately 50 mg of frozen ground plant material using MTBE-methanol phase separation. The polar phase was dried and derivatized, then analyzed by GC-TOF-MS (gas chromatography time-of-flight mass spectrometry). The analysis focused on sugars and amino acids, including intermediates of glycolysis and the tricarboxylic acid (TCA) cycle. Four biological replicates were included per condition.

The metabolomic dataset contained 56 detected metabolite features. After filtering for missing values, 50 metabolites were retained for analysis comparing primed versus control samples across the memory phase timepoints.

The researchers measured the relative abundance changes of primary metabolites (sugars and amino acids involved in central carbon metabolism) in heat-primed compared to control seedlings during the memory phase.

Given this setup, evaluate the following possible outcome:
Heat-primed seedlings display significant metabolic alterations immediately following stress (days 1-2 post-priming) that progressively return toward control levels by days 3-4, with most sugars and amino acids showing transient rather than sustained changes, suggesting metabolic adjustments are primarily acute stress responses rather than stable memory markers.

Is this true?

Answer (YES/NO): YES